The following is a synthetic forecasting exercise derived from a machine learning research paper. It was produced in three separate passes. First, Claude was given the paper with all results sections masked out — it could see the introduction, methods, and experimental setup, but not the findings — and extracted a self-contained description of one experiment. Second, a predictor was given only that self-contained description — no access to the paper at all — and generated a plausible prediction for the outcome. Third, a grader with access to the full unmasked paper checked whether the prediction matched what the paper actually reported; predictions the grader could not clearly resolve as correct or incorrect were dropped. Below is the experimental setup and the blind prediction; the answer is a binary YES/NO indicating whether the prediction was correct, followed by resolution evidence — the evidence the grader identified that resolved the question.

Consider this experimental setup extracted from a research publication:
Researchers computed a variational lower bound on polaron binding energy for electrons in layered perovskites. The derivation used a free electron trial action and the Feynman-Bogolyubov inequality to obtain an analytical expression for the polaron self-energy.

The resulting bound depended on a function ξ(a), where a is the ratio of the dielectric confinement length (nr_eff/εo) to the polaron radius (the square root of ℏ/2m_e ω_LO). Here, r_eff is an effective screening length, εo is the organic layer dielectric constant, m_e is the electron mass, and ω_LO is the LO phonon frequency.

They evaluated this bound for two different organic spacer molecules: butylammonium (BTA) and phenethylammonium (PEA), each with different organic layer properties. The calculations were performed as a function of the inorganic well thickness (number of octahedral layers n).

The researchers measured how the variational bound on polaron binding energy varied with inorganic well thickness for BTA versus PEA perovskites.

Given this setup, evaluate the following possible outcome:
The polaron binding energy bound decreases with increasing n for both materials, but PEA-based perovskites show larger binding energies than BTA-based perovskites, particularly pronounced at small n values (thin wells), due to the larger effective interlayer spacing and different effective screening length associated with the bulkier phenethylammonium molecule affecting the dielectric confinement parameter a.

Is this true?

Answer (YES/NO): NO